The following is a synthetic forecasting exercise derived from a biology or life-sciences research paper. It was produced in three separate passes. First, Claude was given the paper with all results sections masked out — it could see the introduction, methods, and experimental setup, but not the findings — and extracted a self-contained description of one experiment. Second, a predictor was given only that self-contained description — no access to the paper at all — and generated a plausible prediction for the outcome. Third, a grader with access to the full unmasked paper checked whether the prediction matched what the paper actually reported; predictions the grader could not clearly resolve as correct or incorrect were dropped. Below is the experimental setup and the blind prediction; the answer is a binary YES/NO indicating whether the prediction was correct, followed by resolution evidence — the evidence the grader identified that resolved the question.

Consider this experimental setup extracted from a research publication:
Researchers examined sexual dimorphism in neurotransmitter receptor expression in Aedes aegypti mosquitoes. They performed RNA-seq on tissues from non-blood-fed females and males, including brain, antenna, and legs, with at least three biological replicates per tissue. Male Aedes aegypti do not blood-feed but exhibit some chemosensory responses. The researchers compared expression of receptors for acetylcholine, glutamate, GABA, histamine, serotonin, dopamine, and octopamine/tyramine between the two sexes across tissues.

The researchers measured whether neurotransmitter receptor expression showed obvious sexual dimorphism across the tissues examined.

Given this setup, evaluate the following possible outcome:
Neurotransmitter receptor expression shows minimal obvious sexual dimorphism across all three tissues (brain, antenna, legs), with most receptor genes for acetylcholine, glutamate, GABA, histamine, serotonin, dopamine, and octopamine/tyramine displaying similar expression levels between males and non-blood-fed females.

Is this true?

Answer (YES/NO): YES